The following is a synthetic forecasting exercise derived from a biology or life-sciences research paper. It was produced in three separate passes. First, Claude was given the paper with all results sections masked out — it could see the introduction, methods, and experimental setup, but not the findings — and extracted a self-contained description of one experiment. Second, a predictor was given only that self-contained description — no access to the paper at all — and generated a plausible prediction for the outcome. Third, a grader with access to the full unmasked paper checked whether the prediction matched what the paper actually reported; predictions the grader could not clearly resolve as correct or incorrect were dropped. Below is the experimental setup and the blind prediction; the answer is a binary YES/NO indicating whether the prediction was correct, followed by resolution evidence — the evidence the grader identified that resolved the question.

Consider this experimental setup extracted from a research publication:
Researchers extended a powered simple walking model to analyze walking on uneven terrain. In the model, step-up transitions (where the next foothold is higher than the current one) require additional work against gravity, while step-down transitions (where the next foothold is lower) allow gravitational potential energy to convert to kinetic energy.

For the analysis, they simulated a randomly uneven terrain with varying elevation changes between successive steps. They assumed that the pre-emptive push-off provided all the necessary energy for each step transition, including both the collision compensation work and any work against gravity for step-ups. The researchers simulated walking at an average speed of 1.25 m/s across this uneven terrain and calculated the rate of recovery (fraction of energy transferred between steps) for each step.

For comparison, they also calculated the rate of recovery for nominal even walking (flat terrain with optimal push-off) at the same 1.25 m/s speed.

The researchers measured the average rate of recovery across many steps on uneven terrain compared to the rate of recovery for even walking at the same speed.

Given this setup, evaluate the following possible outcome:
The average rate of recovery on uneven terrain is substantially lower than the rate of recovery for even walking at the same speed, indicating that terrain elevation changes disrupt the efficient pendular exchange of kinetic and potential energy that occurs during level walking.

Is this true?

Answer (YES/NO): NO